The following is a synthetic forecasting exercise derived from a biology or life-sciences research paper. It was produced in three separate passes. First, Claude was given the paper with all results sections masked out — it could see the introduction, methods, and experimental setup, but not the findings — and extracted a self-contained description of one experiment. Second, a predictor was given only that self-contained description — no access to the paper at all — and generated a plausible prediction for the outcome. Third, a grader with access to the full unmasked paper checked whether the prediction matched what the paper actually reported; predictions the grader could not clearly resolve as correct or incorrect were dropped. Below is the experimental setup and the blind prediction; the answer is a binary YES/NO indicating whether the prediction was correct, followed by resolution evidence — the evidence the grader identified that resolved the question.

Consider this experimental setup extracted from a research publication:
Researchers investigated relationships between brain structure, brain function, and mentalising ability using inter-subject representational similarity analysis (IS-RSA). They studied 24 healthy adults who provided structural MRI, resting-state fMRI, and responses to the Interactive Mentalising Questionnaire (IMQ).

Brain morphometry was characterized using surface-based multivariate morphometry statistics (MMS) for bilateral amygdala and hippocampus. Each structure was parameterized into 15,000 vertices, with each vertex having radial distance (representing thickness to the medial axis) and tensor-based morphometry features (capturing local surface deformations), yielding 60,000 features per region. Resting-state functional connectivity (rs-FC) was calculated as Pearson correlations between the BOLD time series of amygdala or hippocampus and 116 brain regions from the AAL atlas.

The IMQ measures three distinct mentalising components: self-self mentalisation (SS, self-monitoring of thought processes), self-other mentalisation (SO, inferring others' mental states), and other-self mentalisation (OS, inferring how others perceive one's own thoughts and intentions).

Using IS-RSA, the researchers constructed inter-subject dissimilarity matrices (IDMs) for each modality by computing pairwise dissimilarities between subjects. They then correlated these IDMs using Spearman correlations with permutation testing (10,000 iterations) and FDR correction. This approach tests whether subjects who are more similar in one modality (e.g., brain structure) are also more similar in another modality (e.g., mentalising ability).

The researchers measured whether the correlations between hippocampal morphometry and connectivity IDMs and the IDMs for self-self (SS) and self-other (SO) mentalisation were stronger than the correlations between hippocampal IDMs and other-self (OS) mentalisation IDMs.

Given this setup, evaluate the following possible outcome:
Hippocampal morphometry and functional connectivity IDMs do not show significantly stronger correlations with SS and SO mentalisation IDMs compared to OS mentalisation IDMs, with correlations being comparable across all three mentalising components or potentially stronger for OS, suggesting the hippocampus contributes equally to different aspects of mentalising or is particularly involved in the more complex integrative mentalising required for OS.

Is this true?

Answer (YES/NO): NO